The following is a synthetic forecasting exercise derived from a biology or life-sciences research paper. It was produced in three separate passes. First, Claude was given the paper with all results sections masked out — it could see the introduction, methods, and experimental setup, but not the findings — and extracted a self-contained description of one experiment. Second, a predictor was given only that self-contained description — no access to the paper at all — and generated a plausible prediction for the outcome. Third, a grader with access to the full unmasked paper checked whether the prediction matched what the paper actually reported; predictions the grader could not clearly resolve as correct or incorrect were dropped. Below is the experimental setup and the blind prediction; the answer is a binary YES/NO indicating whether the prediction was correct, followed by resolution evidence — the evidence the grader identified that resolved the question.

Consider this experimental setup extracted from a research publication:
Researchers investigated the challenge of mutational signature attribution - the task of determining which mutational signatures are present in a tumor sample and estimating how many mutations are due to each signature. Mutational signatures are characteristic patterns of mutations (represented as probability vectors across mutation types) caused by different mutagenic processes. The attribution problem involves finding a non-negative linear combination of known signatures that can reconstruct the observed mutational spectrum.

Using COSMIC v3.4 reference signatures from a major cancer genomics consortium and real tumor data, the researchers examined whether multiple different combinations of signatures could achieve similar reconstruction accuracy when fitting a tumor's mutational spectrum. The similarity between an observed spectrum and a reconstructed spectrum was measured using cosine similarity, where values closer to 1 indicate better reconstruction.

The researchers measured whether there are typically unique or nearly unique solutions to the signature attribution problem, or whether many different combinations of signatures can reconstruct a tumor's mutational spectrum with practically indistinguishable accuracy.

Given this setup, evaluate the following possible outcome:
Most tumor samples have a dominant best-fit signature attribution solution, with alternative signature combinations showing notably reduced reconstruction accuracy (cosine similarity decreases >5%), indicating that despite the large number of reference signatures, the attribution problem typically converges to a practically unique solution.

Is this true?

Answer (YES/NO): NO